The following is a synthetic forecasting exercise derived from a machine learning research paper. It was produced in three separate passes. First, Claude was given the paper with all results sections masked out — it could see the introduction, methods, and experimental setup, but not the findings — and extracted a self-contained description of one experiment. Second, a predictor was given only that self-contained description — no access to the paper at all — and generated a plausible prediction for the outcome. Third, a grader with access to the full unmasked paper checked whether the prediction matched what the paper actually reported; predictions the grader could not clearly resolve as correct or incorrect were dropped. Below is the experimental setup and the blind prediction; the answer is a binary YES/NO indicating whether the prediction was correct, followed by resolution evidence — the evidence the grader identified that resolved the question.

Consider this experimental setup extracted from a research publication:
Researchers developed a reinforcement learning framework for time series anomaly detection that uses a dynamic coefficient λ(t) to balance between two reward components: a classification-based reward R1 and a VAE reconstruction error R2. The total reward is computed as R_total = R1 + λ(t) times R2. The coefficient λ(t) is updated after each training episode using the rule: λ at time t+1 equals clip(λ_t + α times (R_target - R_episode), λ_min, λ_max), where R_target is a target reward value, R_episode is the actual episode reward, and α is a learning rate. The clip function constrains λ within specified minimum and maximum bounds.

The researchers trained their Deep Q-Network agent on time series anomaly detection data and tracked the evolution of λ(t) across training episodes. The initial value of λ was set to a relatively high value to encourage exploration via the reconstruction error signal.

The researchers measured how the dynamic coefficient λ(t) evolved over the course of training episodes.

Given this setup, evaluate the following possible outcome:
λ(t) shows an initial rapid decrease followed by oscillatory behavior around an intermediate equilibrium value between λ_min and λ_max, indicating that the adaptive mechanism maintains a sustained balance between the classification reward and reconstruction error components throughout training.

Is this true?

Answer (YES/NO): NO